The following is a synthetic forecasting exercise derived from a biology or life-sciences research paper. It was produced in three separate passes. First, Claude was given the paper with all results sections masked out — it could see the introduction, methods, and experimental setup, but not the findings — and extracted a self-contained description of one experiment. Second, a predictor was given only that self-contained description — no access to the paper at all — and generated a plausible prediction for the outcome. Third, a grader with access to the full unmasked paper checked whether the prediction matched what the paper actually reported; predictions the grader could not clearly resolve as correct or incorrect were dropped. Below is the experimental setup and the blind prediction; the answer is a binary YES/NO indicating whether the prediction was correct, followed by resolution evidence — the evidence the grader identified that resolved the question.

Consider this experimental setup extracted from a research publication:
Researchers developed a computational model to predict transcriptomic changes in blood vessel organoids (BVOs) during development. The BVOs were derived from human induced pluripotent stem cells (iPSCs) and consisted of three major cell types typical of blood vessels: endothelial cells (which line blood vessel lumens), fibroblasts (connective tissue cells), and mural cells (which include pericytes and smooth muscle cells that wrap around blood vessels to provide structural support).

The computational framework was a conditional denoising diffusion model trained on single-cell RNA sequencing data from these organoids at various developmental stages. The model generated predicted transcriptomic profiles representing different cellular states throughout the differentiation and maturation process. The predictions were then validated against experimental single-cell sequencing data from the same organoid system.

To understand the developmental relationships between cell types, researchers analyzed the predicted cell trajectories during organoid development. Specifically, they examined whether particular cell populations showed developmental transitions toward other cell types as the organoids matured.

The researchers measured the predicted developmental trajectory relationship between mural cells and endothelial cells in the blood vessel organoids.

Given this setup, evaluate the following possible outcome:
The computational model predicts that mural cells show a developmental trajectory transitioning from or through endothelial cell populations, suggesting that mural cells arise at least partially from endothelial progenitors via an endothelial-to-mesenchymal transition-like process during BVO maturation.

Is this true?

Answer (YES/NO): NO